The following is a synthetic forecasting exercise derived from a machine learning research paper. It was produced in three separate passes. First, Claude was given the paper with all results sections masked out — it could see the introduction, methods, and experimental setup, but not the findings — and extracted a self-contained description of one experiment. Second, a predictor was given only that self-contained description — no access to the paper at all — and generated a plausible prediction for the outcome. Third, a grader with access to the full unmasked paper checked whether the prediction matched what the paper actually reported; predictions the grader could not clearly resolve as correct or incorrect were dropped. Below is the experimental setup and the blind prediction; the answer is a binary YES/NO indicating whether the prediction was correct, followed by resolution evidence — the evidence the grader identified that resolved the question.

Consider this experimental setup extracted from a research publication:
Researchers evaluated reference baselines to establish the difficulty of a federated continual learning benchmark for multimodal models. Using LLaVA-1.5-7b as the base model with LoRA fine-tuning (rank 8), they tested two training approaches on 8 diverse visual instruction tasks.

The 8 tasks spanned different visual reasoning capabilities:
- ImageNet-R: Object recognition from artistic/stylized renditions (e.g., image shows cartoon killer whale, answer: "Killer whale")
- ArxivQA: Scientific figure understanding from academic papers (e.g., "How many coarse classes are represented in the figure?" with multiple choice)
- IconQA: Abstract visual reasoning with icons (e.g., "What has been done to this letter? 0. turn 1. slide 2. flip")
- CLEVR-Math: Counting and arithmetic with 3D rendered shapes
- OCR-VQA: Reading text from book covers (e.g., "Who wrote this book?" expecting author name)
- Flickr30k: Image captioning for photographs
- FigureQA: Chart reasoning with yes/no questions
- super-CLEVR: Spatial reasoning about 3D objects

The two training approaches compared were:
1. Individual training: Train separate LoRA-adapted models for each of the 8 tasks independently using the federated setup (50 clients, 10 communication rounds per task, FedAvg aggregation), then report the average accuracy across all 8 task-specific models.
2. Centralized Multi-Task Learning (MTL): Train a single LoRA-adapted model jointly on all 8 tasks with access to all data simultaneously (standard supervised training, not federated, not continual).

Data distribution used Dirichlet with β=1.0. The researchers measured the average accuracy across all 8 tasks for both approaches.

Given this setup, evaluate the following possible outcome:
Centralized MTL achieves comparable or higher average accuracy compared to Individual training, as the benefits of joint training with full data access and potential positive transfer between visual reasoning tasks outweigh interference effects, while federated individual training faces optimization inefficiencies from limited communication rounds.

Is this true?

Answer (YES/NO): YES